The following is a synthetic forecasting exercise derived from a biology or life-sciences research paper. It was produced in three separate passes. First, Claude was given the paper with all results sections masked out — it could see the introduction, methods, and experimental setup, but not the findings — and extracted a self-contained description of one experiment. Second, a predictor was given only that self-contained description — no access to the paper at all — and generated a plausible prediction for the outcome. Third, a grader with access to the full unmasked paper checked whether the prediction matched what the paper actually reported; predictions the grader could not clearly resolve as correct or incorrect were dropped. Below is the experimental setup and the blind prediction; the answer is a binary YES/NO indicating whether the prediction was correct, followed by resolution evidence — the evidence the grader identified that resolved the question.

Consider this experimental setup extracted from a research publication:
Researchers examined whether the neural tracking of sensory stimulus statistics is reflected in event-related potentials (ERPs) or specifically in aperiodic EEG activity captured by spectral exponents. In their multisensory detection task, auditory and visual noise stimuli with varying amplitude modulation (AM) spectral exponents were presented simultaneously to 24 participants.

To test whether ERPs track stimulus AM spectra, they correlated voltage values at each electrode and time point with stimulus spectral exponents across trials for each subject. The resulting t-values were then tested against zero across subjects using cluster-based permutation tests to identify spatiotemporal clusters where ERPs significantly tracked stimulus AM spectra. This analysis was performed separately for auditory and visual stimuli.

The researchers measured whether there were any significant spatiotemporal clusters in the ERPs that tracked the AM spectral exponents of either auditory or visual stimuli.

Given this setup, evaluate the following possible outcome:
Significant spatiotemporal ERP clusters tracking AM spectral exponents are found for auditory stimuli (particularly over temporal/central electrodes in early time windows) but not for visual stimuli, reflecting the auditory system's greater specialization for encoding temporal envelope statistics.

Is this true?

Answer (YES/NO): NO